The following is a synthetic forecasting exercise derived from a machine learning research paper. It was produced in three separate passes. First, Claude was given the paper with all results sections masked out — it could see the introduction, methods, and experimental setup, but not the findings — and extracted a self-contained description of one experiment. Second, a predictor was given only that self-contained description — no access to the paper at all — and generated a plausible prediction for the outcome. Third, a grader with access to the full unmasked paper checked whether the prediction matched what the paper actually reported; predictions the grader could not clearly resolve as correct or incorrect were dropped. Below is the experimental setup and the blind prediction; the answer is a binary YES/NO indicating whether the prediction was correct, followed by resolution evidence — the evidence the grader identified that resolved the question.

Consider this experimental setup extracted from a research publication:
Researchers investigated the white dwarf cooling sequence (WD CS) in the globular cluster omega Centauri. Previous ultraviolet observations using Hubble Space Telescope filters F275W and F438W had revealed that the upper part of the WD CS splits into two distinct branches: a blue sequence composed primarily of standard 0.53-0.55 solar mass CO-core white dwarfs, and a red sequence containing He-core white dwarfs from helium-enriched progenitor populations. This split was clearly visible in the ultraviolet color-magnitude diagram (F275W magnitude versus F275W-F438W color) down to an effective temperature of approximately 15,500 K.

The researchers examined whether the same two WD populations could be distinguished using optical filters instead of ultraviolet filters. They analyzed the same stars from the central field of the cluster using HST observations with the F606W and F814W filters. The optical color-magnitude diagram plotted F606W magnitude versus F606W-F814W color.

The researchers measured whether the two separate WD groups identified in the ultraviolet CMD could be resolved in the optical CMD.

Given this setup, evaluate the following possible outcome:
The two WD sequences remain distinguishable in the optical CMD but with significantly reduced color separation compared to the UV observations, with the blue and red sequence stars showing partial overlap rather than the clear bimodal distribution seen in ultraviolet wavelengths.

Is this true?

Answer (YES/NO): NO